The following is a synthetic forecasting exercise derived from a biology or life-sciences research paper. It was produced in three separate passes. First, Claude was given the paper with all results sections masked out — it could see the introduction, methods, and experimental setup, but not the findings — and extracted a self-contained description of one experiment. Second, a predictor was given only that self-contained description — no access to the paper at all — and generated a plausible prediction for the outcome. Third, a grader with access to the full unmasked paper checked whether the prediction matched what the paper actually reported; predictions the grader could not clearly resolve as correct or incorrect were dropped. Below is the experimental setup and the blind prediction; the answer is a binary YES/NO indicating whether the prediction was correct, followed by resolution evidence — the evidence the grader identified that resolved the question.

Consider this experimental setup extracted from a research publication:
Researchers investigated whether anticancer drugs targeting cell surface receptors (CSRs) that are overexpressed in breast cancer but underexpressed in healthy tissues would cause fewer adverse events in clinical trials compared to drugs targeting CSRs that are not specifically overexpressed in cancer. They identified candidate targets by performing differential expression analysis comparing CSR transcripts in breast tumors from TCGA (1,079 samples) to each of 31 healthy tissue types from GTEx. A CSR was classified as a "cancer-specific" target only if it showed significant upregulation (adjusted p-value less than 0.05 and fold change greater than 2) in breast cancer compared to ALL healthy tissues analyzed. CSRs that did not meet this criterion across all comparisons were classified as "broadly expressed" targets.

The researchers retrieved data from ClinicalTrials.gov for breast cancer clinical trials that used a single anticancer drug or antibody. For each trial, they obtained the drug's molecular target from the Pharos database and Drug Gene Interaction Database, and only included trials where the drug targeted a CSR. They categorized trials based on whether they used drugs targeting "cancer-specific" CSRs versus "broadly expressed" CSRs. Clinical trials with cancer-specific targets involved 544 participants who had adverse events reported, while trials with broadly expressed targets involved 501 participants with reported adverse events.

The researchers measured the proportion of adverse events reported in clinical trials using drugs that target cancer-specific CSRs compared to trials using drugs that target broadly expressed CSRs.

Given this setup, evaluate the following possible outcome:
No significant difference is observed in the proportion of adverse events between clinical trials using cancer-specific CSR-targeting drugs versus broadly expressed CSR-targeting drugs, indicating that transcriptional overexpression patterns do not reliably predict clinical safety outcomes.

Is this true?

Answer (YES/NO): NO